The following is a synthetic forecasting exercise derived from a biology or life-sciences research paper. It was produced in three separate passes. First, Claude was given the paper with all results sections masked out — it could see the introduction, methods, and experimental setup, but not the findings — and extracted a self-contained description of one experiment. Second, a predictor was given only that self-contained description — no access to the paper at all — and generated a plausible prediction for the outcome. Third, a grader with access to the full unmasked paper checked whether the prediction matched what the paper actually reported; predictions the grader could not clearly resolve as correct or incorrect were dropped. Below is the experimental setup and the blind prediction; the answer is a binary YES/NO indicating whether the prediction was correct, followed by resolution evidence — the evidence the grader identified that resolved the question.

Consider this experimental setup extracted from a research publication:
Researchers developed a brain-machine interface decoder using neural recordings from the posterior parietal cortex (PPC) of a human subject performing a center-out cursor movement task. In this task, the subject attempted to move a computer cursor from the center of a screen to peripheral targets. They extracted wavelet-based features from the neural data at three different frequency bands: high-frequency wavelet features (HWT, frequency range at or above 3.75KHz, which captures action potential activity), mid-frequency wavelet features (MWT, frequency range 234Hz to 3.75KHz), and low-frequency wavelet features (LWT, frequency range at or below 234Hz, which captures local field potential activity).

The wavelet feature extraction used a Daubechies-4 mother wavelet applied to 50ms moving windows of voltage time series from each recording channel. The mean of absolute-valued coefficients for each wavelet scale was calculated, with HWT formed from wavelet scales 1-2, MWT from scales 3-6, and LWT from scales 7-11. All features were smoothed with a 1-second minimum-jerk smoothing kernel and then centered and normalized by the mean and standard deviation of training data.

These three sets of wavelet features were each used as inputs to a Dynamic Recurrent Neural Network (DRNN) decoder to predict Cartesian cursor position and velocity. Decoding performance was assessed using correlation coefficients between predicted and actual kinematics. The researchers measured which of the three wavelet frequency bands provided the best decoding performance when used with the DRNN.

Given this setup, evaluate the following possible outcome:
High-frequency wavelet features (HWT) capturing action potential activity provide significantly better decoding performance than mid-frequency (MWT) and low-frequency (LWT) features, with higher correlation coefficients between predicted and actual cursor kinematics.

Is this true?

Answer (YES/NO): NO